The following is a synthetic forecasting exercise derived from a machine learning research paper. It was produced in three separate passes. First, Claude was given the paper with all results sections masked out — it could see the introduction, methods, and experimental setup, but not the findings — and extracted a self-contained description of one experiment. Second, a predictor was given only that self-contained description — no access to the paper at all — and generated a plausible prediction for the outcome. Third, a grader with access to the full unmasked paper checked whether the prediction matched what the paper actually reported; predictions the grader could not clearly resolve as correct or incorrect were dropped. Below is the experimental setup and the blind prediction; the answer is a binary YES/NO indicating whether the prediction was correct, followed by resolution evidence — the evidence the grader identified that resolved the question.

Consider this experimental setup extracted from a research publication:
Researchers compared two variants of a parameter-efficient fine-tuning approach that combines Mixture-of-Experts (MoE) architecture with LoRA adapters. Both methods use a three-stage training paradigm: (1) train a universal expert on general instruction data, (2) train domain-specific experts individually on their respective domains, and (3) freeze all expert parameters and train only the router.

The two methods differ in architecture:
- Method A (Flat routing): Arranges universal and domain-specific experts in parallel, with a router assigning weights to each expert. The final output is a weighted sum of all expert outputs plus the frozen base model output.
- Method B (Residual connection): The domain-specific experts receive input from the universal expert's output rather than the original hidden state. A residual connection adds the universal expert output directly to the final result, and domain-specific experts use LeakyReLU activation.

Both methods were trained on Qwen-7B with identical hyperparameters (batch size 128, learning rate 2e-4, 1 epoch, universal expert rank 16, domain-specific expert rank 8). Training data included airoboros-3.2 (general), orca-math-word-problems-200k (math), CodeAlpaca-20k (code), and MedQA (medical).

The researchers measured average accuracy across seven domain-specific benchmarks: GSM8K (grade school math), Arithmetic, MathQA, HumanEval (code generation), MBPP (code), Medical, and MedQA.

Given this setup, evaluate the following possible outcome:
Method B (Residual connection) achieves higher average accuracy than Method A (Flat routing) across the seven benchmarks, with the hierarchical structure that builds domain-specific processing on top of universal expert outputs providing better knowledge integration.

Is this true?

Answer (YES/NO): YES